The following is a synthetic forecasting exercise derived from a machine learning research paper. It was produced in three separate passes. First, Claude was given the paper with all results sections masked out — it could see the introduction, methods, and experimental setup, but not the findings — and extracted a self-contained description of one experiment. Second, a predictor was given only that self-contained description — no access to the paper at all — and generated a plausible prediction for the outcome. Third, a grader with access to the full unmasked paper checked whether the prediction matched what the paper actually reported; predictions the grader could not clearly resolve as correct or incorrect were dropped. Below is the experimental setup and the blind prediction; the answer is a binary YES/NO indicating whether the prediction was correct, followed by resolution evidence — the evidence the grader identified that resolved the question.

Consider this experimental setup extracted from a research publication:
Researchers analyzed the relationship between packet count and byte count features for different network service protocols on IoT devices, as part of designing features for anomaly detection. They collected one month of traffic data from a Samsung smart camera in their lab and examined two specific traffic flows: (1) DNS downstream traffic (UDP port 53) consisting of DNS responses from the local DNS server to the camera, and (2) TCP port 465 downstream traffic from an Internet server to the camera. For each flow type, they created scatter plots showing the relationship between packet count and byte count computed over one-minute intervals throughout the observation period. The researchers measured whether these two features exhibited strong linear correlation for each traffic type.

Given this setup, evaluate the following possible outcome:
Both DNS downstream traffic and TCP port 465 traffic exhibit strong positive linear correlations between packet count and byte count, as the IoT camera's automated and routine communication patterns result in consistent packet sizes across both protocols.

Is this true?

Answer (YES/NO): NO